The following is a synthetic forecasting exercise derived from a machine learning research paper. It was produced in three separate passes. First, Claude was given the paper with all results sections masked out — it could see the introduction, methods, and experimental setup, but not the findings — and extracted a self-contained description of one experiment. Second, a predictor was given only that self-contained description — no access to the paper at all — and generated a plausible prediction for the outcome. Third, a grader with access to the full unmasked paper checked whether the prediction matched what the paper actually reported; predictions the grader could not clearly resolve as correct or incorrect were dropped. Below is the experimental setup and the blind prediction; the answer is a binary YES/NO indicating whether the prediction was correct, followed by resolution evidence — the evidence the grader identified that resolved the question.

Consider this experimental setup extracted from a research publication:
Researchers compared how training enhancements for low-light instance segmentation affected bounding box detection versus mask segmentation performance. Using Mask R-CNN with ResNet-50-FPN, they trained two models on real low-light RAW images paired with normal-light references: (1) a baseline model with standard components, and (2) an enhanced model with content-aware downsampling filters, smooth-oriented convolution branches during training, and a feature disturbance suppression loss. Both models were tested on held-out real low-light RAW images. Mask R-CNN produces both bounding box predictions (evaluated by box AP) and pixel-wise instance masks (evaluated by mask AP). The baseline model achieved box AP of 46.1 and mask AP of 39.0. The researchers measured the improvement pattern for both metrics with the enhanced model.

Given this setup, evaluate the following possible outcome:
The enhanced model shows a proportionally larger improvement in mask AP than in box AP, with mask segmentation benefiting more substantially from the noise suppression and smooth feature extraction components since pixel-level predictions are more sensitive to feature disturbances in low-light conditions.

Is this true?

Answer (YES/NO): NO